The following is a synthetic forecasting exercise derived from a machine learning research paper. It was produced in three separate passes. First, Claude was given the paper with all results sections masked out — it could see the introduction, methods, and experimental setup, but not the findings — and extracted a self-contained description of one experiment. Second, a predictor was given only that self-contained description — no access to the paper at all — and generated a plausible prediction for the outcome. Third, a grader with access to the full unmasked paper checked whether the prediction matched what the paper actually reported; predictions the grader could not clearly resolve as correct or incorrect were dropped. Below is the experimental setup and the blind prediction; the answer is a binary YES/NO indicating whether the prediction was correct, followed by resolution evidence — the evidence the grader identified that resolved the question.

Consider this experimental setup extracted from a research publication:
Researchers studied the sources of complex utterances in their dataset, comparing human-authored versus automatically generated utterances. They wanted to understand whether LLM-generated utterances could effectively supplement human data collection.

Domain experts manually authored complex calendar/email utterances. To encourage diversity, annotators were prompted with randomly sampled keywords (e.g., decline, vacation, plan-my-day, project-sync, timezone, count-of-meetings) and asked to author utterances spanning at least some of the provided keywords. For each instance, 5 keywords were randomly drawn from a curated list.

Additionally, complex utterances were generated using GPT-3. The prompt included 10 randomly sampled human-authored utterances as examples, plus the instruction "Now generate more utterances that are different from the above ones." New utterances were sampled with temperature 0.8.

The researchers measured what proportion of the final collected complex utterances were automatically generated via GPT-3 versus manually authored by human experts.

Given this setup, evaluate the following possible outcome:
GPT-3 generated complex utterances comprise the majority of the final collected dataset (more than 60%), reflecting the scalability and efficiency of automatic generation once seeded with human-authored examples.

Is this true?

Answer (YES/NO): NO